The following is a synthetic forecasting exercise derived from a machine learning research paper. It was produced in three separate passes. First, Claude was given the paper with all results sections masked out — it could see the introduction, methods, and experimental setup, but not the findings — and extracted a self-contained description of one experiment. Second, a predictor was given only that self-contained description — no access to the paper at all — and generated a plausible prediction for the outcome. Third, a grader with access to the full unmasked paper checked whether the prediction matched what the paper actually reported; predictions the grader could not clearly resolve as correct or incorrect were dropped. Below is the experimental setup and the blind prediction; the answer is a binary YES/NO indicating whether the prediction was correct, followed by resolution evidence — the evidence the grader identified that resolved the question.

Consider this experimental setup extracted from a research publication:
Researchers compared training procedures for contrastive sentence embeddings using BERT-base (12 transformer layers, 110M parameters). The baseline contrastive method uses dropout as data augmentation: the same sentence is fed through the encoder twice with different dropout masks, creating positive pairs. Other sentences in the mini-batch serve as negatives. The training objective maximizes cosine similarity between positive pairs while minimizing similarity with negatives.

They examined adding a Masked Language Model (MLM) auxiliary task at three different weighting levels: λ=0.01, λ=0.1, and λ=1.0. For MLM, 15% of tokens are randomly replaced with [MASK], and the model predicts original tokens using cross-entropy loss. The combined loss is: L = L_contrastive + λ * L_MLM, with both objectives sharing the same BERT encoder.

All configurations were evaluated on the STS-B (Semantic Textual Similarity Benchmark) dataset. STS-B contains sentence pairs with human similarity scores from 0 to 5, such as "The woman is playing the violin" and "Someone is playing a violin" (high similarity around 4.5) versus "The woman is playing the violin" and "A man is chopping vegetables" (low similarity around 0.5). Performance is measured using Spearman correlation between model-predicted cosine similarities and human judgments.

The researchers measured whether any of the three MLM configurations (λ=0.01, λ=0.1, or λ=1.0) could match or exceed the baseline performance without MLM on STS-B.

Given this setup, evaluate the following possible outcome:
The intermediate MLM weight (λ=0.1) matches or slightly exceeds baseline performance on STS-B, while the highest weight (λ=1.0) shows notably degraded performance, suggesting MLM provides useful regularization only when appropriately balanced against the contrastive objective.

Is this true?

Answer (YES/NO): NO